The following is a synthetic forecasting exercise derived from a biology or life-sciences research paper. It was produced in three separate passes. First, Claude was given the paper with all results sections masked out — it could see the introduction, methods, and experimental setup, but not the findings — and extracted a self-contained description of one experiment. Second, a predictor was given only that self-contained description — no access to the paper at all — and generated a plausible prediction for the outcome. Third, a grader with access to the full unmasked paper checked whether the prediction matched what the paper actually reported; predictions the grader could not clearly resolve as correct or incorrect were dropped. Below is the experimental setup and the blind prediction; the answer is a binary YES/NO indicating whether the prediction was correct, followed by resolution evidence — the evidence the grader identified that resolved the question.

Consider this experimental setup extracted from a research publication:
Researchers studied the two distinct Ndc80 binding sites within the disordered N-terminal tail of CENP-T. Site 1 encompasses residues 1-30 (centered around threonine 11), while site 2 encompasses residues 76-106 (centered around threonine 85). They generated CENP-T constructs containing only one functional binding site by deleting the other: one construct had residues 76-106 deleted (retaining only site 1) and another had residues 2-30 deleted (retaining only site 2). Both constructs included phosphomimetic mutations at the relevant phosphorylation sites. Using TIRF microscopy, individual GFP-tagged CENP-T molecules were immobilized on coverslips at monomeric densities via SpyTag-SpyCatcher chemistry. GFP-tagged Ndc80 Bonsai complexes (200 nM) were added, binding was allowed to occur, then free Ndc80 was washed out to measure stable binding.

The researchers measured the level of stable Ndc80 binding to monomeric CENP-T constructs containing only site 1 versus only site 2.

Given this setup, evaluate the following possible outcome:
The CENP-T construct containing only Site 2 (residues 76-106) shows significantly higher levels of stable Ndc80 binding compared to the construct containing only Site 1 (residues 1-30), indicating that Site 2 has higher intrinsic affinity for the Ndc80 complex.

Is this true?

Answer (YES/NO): NO